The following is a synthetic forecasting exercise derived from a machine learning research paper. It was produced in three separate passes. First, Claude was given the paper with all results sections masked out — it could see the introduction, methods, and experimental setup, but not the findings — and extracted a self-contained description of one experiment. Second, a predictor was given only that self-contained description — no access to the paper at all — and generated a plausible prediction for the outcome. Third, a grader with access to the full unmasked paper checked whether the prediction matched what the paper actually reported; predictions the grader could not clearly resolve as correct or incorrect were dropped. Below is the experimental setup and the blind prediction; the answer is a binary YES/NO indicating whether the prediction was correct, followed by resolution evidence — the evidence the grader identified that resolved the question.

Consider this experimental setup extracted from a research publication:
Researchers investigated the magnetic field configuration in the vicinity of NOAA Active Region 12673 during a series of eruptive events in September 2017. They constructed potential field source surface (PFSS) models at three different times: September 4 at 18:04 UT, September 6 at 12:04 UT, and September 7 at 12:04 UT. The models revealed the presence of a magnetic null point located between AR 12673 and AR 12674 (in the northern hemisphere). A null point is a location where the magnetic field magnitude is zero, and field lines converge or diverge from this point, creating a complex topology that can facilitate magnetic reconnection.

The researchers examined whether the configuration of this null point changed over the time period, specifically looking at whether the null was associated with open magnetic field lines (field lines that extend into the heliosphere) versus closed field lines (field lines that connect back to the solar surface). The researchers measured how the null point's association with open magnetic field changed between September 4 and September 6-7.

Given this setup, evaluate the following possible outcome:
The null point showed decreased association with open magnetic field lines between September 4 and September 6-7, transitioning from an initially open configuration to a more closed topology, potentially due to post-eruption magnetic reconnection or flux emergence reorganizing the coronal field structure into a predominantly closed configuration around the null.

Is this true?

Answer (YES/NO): NO